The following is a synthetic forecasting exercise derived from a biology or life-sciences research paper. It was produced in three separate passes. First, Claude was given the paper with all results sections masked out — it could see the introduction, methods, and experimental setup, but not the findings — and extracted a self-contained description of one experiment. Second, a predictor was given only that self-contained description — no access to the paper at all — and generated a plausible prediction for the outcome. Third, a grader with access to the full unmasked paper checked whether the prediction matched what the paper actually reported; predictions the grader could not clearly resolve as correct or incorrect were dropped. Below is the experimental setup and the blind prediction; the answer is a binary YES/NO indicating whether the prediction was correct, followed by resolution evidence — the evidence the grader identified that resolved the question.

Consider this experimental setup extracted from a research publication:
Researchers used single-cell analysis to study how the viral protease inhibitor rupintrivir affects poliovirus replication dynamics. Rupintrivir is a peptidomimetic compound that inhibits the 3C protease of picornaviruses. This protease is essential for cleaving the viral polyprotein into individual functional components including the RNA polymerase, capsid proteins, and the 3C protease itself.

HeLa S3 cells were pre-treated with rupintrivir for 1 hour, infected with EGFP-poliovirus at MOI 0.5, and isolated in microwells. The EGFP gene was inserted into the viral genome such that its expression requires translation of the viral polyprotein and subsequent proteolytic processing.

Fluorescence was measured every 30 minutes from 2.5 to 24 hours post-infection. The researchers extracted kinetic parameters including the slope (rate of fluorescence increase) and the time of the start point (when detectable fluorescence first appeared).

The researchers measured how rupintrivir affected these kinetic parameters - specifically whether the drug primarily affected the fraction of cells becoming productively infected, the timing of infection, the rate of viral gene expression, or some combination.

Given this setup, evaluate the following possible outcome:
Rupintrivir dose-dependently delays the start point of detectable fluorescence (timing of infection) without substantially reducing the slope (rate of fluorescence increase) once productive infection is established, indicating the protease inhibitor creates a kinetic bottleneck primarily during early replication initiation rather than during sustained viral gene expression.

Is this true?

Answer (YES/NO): NO